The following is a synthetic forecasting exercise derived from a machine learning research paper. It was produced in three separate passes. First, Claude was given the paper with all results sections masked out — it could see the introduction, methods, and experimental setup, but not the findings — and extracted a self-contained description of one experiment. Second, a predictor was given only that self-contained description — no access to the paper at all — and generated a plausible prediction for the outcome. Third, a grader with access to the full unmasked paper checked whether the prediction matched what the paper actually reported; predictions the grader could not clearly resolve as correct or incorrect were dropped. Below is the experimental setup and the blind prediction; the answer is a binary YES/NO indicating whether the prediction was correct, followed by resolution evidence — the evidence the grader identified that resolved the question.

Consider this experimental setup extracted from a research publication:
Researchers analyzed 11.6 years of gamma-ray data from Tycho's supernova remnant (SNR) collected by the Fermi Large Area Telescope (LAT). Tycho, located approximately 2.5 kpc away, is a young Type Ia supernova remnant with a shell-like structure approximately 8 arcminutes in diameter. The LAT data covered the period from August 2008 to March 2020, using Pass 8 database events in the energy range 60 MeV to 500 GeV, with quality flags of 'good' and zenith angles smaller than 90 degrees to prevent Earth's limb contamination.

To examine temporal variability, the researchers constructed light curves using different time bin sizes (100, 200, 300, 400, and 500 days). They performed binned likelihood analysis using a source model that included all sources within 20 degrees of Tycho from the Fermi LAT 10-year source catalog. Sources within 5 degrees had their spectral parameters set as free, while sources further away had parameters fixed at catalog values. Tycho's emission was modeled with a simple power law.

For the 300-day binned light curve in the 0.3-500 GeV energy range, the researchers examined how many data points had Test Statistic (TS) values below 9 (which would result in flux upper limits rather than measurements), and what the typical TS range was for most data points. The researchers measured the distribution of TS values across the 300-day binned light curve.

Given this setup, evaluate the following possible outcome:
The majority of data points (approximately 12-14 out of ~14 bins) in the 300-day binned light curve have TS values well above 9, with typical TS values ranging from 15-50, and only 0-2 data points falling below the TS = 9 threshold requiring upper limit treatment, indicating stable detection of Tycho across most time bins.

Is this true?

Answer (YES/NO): NO